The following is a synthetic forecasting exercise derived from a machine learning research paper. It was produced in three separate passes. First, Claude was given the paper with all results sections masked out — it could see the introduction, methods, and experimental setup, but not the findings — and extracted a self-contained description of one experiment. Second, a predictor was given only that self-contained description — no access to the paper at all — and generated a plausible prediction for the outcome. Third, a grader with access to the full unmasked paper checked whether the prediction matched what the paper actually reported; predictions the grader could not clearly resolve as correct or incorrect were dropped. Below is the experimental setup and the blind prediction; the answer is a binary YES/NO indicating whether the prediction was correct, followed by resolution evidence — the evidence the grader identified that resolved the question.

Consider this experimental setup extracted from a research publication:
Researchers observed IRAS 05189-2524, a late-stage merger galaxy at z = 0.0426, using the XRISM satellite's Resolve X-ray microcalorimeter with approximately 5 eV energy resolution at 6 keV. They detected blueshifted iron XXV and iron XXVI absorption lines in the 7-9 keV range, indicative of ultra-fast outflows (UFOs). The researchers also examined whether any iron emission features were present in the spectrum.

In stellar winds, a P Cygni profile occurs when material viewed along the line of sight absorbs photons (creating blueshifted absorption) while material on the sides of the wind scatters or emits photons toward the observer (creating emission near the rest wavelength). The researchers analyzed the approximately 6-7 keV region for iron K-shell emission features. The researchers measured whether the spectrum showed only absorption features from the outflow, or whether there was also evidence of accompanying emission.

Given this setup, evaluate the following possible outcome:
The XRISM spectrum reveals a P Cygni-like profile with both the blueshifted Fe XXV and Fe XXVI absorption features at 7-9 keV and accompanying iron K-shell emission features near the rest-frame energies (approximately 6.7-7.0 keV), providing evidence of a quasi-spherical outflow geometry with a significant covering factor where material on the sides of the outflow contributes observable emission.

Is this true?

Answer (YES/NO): NO